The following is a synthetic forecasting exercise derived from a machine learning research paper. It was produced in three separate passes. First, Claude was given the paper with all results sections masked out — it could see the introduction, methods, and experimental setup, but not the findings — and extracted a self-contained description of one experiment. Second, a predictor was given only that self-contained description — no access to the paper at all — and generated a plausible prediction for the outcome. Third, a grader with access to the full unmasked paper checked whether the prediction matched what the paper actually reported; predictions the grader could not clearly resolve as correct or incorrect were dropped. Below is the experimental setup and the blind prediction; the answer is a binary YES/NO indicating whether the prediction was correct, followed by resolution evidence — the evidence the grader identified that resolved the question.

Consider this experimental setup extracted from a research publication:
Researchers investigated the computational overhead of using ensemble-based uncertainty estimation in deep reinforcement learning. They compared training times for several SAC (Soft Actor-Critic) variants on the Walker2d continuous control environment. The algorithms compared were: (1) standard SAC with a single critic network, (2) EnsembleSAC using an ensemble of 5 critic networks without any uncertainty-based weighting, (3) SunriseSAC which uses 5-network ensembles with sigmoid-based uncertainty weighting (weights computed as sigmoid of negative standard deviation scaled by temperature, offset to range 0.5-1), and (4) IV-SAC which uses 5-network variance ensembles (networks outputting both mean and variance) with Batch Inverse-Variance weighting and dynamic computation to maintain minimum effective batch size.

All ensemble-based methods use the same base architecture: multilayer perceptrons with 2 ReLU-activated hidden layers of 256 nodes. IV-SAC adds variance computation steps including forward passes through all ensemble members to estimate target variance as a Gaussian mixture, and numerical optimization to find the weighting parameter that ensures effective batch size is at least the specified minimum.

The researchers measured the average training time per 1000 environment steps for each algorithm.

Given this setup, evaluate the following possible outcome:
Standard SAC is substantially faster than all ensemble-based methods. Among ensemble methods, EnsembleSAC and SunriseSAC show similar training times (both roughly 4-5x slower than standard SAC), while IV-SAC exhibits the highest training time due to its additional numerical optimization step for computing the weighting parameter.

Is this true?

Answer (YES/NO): NO